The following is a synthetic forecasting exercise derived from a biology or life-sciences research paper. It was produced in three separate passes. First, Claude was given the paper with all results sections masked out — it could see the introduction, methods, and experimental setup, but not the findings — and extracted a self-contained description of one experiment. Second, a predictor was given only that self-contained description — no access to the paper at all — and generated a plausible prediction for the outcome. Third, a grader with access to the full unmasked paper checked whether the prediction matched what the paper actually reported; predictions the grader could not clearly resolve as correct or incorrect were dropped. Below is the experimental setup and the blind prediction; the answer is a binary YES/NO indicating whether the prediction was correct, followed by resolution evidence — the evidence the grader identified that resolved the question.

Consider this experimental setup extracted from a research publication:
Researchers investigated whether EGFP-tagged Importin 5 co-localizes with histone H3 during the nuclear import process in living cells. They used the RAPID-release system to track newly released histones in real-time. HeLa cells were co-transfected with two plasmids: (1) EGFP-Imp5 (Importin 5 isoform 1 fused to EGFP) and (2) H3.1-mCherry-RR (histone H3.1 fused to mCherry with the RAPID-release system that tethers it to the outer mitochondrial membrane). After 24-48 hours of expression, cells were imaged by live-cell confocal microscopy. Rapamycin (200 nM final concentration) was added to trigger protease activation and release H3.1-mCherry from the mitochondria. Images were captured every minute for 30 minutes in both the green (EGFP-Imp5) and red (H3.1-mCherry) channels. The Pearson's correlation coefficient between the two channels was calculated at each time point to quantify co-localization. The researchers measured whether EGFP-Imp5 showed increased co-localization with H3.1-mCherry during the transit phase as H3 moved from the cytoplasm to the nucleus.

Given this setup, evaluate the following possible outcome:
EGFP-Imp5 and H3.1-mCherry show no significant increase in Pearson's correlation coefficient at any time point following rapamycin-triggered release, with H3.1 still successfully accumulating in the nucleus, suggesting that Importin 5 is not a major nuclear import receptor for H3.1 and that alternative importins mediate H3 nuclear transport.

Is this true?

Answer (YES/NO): NO